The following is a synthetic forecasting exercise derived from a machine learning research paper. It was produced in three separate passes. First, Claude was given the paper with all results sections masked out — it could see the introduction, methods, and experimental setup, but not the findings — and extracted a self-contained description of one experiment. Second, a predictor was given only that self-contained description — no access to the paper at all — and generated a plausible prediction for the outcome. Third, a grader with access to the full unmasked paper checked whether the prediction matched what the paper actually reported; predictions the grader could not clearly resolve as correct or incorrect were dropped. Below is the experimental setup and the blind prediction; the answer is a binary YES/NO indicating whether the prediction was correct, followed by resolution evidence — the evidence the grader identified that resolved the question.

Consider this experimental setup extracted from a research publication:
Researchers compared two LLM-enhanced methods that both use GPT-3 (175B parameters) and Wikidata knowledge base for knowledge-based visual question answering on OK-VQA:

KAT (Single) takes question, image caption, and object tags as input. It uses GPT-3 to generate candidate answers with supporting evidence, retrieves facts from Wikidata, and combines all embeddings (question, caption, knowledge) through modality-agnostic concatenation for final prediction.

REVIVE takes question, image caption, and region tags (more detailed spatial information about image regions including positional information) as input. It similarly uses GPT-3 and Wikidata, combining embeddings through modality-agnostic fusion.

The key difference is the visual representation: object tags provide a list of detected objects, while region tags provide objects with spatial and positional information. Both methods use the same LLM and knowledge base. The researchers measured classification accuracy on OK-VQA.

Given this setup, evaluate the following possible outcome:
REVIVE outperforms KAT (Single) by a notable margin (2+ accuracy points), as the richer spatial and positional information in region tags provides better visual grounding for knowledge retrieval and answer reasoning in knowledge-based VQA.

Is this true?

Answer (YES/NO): NO